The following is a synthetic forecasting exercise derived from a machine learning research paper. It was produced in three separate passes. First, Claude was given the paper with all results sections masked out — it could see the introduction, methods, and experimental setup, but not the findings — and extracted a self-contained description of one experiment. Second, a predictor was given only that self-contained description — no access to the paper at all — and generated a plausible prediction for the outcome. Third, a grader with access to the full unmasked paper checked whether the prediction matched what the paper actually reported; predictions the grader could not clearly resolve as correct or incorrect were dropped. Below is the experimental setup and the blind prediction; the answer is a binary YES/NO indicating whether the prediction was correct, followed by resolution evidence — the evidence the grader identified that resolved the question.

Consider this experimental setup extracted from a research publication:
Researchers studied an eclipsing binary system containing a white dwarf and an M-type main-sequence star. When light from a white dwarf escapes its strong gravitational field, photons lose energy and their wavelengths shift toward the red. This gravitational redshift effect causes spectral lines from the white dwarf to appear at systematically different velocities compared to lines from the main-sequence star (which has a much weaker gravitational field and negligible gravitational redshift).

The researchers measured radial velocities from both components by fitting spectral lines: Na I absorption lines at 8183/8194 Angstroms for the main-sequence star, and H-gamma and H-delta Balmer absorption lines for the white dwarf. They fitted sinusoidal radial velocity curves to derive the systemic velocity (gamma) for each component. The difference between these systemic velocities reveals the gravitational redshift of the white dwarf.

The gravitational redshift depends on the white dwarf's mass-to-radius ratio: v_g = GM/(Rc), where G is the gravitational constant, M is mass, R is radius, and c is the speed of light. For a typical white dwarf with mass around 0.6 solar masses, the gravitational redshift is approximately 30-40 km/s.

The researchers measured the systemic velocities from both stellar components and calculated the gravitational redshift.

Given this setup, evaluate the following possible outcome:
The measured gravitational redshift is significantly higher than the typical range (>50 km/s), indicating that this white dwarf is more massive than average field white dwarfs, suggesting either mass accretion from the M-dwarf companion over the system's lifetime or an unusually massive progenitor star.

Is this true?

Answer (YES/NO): YES